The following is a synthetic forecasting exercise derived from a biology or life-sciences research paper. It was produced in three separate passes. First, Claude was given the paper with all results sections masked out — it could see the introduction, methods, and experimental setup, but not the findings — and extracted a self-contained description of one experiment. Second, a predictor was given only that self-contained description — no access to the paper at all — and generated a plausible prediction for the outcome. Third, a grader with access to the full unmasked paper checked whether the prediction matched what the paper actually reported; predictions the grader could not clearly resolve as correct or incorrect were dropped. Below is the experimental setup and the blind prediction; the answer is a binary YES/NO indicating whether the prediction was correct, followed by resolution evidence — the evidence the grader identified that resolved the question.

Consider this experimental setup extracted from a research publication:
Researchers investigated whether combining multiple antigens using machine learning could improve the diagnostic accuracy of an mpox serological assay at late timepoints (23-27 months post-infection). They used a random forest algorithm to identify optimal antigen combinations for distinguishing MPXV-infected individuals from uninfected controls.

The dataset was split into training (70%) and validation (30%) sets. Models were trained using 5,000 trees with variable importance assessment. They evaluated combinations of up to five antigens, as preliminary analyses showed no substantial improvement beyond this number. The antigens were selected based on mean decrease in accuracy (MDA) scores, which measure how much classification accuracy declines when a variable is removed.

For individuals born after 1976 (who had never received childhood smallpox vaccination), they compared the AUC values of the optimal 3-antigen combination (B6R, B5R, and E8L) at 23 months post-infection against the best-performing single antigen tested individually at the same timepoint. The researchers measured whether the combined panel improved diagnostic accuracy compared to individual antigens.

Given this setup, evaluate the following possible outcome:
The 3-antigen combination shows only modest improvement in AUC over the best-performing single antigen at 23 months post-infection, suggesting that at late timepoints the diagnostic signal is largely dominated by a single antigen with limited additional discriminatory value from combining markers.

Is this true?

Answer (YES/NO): YES